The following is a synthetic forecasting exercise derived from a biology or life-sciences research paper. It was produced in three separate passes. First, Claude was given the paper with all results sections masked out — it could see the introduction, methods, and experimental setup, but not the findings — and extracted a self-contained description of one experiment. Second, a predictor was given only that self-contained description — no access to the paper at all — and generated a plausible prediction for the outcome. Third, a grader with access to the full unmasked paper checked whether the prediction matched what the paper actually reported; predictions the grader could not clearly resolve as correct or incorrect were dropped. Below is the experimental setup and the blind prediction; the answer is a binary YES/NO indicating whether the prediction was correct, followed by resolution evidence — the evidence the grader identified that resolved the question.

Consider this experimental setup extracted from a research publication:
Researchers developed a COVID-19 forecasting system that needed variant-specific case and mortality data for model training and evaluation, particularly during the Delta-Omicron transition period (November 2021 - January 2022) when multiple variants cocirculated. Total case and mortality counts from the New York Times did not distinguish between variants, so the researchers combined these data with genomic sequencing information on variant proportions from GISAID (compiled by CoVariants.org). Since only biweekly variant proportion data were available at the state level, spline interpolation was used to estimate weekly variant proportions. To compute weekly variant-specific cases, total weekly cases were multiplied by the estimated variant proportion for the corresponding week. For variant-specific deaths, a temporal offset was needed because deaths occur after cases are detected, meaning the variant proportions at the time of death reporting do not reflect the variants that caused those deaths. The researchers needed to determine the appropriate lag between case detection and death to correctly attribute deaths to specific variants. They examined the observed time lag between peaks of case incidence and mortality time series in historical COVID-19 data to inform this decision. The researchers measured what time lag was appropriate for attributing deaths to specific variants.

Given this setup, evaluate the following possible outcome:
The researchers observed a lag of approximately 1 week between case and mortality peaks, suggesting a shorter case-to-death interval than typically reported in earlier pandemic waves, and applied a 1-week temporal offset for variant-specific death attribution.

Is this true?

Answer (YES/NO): NO